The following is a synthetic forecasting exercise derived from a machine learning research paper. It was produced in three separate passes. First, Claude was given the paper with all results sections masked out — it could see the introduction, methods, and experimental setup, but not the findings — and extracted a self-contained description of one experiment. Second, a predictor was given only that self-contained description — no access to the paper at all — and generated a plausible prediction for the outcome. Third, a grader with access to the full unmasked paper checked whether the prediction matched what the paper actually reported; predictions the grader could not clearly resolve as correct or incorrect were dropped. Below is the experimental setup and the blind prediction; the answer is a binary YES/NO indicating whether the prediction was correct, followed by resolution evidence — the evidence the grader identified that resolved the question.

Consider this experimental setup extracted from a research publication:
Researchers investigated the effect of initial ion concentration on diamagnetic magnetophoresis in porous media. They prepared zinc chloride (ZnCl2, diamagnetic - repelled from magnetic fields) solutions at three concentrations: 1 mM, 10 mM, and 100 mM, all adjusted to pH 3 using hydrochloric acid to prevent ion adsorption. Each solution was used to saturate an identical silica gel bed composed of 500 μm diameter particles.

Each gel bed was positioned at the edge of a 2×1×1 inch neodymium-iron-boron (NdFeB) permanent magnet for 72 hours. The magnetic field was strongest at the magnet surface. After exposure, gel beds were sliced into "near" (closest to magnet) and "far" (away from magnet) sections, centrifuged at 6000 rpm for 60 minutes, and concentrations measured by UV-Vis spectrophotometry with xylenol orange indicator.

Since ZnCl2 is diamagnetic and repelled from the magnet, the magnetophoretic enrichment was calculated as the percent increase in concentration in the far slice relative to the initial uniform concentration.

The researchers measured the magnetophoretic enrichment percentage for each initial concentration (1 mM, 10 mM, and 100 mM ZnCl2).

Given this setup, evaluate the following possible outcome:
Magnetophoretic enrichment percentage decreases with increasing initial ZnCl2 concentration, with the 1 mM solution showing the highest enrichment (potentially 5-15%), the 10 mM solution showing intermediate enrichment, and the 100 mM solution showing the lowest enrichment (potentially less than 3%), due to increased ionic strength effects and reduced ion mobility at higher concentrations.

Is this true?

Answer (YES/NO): NO